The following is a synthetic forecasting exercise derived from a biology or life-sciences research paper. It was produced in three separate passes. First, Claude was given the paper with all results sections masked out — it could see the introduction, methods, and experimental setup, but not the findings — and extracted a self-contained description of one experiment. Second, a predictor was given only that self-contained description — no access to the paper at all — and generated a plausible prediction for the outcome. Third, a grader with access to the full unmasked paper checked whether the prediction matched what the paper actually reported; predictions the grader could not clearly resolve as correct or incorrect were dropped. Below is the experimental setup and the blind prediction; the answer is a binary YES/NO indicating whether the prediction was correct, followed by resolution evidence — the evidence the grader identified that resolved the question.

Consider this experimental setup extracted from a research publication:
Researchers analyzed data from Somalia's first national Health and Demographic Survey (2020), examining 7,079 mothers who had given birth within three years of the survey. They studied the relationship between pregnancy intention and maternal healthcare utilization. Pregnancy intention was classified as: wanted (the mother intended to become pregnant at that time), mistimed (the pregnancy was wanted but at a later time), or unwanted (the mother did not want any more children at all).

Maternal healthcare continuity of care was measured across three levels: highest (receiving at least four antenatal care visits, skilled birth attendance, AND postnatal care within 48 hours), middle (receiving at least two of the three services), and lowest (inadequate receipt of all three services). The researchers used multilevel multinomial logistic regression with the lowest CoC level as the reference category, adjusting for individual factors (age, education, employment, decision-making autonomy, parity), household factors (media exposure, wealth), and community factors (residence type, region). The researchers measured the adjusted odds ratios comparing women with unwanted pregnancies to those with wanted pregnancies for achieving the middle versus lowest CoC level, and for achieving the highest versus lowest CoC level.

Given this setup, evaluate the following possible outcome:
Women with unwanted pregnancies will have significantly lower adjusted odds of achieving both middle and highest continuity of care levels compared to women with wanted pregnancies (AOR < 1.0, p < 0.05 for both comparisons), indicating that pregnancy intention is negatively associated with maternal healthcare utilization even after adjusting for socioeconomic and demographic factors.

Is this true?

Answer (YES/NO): NO